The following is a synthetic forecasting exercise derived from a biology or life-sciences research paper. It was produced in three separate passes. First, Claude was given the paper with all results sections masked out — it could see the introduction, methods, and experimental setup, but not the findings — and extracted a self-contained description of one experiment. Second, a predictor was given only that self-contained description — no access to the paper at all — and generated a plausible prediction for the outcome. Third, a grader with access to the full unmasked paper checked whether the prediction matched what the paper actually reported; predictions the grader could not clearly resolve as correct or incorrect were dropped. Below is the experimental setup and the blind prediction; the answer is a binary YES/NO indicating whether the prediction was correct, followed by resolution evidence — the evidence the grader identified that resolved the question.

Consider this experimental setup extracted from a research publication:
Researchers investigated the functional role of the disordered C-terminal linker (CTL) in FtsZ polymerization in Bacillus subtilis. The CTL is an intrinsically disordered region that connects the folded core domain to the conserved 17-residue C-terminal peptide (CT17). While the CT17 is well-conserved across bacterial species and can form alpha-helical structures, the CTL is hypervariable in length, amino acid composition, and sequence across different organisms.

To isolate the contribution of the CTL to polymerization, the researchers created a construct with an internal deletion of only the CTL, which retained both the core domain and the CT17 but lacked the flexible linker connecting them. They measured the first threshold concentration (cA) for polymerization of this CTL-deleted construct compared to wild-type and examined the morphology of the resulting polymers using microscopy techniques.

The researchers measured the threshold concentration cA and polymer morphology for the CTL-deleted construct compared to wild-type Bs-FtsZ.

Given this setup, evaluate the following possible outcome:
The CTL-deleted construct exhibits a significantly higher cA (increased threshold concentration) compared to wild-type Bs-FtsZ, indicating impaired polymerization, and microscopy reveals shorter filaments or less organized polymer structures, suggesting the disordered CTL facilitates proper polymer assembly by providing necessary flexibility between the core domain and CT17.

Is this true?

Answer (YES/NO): NO